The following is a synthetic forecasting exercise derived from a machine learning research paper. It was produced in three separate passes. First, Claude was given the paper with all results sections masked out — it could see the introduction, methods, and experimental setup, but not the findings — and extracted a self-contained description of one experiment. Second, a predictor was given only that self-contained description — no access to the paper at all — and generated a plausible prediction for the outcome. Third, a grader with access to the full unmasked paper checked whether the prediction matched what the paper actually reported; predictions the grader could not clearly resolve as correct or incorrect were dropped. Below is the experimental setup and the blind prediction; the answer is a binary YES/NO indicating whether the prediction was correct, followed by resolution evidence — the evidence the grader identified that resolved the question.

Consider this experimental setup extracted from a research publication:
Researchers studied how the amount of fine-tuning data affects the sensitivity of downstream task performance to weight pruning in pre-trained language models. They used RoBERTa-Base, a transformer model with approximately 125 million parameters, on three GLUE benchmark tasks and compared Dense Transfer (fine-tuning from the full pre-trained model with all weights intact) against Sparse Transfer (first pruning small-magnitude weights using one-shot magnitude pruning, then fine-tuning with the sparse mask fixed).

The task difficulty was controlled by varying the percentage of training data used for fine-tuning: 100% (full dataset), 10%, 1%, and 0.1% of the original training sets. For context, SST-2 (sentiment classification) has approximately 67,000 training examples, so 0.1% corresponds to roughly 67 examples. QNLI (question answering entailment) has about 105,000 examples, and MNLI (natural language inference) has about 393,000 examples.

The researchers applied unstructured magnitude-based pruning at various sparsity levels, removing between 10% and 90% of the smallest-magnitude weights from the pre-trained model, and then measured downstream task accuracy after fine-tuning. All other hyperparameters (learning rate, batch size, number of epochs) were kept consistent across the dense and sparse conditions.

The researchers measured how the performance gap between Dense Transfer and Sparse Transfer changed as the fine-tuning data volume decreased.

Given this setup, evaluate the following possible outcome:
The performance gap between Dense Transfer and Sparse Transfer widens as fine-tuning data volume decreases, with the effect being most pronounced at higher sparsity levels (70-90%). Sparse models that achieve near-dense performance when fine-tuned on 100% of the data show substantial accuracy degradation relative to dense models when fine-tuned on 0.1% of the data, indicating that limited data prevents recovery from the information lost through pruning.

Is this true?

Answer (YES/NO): YES